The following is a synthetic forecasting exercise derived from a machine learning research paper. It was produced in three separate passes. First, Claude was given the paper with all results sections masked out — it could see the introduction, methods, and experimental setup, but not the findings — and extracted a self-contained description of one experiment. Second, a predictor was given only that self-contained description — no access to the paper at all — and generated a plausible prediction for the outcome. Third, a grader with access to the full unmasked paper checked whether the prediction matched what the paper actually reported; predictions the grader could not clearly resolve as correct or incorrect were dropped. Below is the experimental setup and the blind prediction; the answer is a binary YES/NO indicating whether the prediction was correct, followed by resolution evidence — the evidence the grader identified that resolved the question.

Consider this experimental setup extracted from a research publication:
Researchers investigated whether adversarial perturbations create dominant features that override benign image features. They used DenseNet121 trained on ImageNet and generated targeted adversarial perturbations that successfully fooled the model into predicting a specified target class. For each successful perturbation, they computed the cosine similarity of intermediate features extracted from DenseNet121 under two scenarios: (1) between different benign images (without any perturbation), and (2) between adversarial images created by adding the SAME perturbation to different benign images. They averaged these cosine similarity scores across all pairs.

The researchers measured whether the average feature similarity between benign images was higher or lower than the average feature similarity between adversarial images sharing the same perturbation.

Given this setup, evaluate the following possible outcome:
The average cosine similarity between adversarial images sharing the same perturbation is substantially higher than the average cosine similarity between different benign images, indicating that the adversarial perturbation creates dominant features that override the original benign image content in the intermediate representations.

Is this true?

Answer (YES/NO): YES